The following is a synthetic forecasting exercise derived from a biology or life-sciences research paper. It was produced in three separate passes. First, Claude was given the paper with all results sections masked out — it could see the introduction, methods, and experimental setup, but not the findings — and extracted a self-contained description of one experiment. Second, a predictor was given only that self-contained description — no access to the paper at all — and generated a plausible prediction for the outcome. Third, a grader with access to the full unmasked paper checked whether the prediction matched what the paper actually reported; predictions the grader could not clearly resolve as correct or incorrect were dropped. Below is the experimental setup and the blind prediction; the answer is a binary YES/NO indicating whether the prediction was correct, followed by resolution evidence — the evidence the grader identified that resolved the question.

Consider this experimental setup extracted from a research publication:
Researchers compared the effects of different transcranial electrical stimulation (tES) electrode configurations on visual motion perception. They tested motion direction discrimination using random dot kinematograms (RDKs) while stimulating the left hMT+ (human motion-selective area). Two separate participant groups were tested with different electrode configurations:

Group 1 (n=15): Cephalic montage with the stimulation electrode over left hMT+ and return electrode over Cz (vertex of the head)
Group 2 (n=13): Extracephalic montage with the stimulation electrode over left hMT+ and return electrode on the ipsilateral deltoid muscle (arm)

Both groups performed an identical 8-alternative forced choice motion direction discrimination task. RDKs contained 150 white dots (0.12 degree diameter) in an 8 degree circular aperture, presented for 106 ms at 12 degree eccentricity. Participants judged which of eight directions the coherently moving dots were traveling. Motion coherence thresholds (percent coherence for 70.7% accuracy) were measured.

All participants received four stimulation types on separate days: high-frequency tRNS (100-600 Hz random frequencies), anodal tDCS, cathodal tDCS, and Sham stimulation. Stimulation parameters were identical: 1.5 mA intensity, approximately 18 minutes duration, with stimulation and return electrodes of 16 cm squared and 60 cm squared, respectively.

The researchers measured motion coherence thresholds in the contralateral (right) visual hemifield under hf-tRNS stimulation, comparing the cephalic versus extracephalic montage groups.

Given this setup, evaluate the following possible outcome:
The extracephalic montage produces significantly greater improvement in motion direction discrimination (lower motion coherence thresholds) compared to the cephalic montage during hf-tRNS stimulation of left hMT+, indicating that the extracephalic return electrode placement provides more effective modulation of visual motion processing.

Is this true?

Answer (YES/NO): NO